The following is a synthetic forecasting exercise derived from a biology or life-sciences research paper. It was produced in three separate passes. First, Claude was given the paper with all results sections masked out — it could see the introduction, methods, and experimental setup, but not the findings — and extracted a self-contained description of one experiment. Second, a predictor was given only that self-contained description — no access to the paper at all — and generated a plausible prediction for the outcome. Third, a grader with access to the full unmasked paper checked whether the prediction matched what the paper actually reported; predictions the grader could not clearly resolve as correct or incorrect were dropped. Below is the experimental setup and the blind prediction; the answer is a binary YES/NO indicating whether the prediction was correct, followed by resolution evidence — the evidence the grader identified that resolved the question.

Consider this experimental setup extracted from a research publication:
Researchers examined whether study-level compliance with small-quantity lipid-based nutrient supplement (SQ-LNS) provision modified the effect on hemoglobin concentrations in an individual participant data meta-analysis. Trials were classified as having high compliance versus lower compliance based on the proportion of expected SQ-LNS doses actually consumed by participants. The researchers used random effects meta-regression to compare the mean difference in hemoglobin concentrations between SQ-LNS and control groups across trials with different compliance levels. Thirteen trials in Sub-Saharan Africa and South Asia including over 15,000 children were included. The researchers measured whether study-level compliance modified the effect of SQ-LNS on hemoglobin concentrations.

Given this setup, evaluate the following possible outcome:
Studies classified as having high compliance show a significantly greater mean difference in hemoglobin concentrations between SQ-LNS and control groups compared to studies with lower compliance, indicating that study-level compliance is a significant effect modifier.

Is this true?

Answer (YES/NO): YES